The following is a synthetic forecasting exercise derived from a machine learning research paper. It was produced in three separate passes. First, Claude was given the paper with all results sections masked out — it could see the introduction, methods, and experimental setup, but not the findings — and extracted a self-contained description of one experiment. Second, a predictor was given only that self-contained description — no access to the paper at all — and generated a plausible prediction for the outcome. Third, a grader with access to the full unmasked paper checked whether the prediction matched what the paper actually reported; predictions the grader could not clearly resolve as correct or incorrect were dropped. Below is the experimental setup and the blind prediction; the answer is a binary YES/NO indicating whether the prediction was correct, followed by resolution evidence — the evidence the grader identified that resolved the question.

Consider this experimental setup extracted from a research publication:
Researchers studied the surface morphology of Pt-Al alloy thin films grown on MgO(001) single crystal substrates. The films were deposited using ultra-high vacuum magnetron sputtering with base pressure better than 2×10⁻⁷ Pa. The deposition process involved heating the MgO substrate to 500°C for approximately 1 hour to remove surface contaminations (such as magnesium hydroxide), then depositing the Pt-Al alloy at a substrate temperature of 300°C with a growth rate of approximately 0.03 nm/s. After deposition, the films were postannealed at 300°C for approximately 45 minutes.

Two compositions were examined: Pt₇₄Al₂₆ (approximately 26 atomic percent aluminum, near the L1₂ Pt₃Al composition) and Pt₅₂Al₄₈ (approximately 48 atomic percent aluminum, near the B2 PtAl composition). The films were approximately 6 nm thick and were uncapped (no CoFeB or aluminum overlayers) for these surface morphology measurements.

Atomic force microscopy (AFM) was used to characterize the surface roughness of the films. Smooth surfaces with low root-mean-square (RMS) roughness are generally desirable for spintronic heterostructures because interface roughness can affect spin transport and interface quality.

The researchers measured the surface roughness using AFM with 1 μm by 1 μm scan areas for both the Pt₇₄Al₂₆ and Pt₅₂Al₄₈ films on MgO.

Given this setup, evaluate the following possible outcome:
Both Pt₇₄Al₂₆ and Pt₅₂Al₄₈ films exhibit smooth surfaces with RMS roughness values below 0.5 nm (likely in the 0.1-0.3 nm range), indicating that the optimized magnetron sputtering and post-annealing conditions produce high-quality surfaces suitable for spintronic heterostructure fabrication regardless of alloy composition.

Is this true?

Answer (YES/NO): YES